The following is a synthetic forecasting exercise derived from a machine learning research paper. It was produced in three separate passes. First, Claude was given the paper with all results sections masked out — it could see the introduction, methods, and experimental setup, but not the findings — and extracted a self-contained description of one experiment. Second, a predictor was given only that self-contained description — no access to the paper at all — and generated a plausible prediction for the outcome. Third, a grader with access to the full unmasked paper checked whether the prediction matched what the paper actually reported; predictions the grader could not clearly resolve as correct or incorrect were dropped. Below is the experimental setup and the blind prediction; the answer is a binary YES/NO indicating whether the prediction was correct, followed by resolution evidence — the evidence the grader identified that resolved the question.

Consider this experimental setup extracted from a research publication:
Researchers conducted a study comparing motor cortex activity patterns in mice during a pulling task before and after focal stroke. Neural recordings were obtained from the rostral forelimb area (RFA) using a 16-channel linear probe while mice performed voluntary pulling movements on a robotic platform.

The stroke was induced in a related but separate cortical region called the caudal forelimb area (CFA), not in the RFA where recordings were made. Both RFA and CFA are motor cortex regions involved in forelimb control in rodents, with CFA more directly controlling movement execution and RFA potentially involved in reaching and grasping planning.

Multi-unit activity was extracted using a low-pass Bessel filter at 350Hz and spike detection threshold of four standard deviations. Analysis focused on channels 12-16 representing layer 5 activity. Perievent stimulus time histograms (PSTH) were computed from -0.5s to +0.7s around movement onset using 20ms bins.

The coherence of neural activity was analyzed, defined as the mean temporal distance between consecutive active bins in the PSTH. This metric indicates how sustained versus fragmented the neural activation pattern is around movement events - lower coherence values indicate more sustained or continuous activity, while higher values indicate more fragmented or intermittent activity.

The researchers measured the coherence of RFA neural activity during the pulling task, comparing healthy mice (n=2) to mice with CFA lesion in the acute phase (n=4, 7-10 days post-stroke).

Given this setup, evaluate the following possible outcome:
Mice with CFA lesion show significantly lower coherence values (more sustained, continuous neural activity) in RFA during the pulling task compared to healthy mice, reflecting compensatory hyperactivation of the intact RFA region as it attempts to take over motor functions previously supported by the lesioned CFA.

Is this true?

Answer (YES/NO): NO